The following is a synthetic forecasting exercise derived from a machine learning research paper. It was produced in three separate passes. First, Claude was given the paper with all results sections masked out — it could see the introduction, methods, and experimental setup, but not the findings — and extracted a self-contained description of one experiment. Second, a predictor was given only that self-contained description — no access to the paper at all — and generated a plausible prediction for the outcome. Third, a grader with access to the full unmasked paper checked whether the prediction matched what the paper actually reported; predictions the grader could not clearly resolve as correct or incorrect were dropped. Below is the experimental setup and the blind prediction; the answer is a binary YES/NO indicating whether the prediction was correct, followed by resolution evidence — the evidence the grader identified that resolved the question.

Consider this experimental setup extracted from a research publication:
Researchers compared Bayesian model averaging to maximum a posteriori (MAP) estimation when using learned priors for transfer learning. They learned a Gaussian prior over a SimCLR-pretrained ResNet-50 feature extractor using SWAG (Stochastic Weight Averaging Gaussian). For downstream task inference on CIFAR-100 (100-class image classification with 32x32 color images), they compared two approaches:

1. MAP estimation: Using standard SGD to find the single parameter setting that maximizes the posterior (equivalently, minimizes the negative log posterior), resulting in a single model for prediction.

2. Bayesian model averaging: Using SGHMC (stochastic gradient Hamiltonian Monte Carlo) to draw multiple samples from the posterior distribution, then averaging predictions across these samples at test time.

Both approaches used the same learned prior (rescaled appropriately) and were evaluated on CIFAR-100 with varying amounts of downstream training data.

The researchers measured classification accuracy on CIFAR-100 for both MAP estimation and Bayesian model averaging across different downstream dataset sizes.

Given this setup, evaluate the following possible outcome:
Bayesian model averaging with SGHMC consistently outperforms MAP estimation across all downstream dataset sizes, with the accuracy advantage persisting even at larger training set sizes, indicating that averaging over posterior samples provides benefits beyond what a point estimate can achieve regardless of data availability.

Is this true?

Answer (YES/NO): YES